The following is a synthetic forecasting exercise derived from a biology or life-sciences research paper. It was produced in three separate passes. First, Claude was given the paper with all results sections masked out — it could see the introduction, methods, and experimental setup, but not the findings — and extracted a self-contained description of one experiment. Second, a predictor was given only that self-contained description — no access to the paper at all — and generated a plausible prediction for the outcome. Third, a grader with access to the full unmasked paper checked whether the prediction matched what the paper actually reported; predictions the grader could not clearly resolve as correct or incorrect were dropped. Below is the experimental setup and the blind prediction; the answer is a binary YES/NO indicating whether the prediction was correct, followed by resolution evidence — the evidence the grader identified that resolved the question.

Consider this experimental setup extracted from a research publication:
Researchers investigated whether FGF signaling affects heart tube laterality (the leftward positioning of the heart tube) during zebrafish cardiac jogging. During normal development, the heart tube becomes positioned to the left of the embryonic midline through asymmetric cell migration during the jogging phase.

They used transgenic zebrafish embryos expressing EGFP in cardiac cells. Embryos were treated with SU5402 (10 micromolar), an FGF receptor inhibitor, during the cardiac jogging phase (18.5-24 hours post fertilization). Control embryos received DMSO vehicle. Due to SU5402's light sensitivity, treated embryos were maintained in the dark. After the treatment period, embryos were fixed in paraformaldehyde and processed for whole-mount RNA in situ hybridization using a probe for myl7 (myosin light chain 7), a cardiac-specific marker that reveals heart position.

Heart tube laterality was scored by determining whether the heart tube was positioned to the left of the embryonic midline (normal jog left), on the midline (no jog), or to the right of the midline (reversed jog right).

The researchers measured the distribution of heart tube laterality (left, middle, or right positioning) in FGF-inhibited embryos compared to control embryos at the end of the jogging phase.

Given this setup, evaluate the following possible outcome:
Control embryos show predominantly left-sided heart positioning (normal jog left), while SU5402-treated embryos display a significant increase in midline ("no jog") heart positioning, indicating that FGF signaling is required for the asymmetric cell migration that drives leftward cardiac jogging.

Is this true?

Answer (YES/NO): NO